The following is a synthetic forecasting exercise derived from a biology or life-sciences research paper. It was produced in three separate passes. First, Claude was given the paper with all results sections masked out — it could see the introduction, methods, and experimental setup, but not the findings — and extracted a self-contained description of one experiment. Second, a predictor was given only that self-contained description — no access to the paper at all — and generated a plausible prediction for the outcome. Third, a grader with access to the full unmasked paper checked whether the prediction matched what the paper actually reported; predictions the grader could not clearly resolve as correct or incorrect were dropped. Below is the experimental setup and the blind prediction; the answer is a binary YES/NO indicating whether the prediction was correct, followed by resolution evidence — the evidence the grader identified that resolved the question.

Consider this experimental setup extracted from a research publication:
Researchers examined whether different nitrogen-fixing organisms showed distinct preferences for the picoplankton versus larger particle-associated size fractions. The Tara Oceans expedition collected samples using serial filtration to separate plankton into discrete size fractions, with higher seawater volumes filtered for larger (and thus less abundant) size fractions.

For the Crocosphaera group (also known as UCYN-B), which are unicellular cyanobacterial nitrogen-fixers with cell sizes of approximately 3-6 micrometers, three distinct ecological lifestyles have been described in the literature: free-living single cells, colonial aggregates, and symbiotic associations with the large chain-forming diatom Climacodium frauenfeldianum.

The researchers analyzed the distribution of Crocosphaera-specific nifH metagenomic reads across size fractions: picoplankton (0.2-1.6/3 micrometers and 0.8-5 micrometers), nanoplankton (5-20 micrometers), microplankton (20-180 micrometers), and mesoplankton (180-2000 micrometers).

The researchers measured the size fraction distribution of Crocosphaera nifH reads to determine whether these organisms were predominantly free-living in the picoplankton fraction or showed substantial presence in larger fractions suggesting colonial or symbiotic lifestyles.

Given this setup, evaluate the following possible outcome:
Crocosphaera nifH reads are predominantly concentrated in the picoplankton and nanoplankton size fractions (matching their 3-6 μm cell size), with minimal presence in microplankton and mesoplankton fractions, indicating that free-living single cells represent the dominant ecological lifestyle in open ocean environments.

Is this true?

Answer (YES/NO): NO